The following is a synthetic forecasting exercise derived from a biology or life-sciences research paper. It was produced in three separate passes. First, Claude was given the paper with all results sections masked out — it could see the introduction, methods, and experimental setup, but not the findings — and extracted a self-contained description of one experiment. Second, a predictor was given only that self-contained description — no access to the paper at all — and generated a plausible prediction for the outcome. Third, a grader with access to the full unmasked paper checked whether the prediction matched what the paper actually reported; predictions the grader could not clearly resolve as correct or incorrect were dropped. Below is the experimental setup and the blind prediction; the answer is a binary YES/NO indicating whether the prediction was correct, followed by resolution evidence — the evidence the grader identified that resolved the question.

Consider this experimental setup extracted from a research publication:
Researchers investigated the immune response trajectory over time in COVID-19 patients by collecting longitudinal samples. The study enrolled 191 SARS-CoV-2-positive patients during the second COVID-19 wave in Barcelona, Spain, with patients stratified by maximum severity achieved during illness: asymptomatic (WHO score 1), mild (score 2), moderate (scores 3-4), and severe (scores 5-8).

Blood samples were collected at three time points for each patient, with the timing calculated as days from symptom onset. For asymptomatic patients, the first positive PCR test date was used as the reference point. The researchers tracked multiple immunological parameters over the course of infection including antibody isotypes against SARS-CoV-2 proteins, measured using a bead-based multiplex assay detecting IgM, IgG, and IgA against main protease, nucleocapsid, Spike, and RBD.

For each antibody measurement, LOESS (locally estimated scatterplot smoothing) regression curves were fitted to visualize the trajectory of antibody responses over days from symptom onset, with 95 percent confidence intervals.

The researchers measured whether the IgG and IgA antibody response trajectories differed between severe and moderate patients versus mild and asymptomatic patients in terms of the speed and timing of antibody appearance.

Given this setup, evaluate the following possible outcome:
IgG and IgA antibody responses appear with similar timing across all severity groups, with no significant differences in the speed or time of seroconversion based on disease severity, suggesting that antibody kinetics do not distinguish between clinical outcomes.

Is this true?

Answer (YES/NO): NO